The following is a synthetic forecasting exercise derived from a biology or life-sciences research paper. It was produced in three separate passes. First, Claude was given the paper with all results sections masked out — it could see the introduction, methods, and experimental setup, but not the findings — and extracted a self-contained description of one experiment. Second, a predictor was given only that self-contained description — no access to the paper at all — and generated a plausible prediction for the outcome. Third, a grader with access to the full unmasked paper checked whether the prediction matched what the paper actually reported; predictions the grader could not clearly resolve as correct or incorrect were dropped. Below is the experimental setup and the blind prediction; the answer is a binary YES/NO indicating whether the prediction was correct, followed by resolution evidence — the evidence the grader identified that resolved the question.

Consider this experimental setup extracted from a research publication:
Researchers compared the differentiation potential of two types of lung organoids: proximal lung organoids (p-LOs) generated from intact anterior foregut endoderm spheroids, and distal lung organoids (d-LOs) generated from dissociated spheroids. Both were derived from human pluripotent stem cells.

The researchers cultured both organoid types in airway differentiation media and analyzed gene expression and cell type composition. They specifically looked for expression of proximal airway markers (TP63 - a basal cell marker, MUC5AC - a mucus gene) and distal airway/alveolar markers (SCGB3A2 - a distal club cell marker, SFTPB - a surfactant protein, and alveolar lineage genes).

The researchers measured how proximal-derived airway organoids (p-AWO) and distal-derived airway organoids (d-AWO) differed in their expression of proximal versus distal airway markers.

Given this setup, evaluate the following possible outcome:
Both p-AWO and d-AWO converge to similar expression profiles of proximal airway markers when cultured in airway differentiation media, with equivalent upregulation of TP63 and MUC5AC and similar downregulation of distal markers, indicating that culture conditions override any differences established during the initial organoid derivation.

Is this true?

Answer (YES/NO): NO